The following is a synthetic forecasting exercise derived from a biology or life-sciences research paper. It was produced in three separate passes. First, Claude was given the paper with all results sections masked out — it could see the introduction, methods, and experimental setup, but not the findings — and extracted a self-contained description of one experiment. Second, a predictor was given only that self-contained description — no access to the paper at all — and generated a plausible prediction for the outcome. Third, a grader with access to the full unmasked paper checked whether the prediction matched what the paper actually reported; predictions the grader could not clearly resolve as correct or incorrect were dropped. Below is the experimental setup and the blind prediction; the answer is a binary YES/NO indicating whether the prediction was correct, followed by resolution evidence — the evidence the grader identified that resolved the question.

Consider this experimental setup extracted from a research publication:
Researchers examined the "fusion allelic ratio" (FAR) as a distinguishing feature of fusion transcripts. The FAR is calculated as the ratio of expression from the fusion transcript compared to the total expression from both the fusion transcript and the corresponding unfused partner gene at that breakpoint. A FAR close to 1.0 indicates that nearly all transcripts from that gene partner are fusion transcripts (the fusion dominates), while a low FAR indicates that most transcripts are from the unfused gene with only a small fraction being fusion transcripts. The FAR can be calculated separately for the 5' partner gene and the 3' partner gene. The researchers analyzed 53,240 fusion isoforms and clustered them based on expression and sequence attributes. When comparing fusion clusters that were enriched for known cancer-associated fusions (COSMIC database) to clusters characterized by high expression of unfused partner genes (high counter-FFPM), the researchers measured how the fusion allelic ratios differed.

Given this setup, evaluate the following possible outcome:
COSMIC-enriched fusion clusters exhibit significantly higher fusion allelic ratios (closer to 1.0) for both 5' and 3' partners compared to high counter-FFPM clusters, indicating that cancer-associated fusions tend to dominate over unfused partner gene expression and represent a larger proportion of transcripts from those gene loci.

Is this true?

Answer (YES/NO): NO